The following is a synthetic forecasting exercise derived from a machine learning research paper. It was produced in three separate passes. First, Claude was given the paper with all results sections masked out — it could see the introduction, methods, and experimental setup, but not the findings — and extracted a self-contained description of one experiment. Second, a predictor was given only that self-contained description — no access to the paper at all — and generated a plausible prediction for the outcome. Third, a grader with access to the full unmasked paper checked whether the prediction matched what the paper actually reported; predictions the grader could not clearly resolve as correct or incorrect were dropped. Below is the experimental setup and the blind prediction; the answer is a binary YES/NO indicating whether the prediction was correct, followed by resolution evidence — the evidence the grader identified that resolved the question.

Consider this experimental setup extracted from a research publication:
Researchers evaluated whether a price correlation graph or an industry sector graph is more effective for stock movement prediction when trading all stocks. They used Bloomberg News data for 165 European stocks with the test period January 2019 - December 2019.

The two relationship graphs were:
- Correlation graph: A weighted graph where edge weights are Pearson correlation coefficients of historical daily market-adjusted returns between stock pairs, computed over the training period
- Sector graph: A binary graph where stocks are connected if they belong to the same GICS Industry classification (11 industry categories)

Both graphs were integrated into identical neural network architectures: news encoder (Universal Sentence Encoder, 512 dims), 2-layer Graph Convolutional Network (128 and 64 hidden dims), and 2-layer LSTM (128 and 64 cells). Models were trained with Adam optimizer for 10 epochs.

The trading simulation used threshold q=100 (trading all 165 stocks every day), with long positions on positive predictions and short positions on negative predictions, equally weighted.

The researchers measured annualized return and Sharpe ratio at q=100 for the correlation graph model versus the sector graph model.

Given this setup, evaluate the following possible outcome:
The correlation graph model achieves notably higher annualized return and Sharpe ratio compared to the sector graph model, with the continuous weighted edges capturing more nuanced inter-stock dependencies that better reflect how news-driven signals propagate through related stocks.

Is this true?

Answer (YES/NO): NO